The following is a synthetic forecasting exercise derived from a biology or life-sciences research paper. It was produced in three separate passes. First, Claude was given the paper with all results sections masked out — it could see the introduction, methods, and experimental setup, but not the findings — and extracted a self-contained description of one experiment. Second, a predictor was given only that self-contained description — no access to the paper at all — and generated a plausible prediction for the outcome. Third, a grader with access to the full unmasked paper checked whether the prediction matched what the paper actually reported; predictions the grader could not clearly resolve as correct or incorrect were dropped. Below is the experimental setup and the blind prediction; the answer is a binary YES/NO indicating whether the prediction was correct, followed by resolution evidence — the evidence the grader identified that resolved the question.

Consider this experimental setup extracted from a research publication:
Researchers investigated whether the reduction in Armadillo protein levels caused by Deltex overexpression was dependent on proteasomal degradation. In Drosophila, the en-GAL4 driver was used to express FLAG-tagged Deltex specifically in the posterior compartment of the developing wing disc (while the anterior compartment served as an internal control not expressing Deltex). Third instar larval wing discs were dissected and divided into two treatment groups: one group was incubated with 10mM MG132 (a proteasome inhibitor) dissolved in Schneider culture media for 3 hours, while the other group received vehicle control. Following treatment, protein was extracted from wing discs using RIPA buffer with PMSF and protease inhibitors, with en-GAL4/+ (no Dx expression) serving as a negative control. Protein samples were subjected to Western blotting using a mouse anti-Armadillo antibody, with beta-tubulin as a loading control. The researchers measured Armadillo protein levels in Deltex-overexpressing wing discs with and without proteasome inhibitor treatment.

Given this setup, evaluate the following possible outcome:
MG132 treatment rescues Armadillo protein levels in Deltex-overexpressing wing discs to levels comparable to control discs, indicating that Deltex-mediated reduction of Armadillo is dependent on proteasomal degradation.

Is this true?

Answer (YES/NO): YES